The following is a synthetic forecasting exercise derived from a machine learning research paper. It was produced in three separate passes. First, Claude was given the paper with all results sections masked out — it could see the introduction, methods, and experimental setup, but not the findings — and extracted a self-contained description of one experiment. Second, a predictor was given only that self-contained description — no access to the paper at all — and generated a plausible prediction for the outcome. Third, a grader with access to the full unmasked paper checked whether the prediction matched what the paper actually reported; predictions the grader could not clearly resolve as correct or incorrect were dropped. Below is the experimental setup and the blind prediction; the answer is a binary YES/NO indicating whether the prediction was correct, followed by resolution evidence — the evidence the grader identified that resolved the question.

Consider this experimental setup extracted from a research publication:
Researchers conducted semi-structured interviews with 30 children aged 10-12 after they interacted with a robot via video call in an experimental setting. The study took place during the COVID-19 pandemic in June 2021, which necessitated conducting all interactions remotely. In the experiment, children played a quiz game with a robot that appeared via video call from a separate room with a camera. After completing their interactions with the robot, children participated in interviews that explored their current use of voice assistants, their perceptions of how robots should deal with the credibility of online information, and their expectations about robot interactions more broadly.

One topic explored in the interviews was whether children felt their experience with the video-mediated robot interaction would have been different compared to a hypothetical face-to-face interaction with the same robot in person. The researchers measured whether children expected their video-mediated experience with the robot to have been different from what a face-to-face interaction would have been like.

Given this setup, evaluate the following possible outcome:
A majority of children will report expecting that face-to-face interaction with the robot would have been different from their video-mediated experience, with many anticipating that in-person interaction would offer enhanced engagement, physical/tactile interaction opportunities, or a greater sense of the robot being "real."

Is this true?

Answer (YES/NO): NO